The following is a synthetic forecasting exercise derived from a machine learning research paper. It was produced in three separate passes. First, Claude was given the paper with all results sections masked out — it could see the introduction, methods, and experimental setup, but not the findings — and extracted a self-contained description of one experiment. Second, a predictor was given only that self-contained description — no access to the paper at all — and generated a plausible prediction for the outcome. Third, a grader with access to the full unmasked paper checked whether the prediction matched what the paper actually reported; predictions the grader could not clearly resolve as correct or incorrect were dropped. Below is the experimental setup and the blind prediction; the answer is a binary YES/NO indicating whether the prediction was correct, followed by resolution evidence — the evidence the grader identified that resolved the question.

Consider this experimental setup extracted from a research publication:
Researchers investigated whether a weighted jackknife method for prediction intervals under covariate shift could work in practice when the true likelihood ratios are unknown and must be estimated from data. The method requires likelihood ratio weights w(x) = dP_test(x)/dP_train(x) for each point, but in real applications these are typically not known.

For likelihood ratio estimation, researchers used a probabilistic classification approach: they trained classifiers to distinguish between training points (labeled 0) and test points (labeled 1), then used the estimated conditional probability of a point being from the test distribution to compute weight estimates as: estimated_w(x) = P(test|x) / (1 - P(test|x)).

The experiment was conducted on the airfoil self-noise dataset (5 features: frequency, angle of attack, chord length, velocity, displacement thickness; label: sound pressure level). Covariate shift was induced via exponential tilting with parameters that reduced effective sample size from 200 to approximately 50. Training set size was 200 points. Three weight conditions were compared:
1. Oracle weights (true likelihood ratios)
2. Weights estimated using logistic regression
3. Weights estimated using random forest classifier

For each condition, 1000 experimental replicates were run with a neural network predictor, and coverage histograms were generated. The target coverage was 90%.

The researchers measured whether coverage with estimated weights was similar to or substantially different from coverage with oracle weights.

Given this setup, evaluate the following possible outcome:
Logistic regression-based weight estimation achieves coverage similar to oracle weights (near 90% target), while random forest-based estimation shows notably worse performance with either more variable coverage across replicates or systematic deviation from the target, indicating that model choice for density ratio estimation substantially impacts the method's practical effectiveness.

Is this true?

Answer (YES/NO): NO